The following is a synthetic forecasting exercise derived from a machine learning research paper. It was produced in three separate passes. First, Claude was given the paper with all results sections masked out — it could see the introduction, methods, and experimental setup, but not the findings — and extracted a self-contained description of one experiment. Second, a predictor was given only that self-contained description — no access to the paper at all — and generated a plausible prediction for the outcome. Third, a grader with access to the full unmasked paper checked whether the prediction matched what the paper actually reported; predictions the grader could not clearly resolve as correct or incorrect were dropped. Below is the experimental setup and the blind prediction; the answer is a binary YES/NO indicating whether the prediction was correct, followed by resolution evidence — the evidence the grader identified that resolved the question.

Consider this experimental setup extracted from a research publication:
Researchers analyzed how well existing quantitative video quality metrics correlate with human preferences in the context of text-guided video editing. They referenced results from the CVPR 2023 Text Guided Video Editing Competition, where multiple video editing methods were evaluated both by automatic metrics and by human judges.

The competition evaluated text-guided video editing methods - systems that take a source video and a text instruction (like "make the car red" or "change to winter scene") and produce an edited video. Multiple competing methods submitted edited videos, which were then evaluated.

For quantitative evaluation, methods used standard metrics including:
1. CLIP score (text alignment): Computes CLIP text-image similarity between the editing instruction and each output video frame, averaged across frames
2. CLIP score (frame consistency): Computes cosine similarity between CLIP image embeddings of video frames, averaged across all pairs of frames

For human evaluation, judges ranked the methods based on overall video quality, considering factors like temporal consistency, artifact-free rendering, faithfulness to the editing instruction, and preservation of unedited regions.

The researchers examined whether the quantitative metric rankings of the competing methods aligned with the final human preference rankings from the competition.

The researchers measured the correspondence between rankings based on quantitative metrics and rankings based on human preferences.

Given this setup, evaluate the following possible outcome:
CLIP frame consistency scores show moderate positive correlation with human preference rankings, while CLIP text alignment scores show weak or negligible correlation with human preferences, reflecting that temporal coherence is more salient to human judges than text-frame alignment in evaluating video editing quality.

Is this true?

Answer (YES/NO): NO